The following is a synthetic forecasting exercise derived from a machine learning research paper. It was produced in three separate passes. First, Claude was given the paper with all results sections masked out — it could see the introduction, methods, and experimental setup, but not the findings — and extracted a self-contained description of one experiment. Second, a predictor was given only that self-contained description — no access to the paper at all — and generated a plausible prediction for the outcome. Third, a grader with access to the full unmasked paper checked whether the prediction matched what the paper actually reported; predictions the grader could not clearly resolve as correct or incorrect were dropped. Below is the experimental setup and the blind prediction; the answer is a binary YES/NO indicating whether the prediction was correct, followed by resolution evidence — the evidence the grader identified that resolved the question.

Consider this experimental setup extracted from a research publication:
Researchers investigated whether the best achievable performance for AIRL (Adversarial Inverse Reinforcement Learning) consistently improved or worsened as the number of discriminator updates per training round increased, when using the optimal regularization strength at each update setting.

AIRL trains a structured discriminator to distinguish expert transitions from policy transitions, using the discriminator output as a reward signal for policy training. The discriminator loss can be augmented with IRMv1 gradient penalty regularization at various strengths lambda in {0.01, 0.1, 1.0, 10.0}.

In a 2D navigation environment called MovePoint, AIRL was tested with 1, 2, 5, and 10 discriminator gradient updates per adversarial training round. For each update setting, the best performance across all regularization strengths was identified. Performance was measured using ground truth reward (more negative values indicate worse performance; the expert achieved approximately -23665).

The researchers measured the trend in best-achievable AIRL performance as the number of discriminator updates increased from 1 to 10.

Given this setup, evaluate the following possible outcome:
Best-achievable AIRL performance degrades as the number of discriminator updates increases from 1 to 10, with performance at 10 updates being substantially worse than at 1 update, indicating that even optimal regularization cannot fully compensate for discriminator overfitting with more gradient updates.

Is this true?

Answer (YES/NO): NO